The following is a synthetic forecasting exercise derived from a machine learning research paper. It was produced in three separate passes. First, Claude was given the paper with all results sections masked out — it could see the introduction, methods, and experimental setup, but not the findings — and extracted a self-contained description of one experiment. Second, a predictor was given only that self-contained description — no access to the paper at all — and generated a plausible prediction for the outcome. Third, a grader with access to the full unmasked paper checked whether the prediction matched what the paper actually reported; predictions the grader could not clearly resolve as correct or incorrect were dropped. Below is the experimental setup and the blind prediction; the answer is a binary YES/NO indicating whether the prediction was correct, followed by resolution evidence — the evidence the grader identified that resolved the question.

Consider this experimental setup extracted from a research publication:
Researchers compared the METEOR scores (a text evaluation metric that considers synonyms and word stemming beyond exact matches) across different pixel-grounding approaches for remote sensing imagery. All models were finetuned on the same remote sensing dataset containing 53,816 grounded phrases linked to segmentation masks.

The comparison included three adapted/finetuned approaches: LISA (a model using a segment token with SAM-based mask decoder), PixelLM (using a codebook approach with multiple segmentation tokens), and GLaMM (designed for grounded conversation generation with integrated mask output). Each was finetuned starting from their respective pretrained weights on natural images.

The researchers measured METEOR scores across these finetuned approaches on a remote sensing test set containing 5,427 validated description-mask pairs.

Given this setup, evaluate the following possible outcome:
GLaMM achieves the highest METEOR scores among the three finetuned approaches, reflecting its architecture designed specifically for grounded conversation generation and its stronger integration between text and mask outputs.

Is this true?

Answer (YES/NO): YES